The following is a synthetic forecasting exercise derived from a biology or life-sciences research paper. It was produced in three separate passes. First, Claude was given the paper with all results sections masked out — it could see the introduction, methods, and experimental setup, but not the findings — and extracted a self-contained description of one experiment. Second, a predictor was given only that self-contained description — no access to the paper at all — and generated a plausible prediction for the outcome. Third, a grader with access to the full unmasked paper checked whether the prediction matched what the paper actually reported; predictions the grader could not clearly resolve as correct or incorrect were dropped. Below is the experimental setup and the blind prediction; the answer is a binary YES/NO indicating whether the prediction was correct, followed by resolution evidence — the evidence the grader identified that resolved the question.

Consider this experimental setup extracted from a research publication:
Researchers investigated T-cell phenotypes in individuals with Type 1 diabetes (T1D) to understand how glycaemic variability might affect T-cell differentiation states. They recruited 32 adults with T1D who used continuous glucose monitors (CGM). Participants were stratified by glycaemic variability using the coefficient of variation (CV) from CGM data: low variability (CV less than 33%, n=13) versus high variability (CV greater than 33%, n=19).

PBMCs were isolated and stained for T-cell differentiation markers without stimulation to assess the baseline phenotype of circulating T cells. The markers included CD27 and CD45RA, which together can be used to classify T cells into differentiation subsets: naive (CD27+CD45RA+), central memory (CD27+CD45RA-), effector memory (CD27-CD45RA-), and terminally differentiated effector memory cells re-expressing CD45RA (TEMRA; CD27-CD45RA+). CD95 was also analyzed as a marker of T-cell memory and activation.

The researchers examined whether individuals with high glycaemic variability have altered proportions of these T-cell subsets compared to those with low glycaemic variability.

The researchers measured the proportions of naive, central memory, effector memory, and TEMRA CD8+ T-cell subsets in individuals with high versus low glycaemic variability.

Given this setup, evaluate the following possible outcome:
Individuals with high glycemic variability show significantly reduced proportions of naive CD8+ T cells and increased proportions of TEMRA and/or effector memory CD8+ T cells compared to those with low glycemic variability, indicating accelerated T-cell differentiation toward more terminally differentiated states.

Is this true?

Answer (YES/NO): NO